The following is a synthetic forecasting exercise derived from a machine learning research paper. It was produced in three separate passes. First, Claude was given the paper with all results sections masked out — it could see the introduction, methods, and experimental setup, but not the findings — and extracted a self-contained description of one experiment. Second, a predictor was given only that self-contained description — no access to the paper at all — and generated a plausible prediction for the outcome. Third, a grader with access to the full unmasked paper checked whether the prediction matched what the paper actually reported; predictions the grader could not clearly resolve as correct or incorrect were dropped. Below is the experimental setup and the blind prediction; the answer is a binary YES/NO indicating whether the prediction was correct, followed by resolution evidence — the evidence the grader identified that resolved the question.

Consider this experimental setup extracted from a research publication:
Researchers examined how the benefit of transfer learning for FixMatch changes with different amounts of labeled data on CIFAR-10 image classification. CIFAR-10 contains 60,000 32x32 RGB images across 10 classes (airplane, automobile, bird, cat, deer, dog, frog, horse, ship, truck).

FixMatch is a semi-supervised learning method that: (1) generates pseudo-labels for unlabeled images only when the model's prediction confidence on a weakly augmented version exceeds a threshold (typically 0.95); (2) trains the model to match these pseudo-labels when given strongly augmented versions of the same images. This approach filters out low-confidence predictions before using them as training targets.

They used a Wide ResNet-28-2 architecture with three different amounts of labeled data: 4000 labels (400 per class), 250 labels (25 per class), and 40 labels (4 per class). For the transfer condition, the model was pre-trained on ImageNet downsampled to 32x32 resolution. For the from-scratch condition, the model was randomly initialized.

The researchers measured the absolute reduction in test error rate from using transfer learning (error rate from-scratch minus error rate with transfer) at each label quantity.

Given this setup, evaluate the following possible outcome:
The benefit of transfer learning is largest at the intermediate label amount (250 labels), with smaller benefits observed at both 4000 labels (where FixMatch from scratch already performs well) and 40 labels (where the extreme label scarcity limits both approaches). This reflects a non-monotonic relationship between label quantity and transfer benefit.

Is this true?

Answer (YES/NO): NO